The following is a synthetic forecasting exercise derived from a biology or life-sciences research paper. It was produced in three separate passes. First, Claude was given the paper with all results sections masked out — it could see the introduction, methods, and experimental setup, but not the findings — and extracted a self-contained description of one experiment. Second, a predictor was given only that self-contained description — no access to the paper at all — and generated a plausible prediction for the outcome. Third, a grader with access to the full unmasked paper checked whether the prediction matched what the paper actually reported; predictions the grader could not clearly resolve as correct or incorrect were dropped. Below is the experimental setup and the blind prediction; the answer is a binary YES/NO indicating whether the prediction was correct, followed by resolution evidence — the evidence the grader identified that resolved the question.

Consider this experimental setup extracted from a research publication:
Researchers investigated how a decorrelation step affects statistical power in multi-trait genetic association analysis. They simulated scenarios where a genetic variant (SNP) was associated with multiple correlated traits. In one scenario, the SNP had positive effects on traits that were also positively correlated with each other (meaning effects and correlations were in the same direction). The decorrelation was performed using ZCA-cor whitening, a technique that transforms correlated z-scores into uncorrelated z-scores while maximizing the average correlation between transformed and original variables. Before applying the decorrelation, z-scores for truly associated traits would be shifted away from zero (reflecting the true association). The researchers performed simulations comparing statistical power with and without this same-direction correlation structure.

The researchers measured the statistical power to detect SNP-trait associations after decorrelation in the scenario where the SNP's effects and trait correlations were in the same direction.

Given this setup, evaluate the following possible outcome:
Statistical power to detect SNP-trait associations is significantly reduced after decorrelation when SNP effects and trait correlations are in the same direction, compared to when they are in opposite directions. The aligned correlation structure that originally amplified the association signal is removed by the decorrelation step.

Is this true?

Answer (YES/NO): YES